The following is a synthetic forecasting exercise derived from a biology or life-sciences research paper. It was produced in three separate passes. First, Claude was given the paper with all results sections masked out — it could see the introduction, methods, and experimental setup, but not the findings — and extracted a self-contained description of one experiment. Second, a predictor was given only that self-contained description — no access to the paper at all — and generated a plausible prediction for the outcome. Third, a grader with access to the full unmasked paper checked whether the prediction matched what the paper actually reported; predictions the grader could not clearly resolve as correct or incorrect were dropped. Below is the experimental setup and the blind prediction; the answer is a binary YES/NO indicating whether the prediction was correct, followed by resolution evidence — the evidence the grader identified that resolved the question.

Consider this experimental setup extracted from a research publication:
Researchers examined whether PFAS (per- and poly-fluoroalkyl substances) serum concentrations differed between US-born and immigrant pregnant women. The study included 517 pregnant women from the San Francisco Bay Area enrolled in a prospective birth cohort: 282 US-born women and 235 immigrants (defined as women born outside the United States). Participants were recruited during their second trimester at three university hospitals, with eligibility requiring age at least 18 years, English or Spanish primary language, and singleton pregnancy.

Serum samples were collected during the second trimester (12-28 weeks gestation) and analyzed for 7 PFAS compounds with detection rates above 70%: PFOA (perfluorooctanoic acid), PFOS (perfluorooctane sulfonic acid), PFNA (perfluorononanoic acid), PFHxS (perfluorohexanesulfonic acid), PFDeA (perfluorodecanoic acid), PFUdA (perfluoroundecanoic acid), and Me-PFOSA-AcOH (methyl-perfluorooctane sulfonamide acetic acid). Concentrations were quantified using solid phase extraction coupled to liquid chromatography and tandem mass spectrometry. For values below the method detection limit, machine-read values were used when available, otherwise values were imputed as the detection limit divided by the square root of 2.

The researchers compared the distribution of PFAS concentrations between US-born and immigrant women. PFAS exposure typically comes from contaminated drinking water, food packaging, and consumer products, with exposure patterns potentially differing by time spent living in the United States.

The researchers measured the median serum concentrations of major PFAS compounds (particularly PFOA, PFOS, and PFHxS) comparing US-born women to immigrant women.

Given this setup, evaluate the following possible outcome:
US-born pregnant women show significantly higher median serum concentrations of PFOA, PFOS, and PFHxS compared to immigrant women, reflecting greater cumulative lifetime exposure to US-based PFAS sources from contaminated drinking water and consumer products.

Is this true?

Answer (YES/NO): YES